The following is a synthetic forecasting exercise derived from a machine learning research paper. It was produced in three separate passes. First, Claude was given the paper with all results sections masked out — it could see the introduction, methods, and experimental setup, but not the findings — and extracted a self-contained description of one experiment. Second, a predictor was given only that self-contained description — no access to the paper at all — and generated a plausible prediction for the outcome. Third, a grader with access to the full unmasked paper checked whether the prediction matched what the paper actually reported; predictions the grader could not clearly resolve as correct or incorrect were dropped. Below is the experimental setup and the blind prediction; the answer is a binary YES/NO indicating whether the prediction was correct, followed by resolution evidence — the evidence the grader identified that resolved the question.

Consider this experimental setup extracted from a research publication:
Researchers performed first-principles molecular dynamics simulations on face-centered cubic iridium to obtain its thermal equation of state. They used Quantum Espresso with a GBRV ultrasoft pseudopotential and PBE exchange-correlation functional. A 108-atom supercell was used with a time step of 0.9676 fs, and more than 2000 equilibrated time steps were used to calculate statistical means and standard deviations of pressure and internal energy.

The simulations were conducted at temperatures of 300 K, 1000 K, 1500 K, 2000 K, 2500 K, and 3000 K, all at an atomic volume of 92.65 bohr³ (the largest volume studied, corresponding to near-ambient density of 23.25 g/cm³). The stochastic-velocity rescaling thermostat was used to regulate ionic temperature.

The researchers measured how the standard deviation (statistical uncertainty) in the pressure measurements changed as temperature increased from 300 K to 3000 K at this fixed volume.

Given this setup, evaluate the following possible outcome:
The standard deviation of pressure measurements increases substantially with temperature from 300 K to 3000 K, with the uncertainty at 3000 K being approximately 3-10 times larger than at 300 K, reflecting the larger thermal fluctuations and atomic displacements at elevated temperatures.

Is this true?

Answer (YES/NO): NO